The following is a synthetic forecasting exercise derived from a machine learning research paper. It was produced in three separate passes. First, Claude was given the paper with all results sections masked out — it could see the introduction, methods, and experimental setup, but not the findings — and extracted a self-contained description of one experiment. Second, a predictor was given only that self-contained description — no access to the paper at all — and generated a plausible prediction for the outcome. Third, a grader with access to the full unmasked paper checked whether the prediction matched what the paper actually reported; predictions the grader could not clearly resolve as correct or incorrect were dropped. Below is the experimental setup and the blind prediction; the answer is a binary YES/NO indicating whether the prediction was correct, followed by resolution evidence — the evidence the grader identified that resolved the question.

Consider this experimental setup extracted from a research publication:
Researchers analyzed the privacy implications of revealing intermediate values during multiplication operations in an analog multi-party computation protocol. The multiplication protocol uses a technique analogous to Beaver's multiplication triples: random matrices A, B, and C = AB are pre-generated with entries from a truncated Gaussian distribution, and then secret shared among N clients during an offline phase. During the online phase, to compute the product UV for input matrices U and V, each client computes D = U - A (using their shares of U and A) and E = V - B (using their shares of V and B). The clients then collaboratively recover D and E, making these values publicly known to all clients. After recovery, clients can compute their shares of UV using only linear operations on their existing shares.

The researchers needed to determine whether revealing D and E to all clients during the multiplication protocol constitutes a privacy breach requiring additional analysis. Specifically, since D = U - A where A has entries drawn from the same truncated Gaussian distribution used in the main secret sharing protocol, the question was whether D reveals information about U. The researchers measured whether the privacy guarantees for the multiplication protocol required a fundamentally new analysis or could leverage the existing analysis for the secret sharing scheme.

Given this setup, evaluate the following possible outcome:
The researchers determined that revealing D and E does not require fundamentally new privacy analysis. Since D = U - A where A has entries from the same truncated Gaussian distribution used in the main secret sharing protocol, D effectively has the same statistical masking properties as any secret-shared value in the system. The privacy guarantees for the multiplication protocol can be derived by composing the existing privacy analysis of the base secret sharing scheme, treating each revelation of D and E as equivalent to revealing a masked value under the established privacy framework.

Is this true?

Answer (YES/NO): YES